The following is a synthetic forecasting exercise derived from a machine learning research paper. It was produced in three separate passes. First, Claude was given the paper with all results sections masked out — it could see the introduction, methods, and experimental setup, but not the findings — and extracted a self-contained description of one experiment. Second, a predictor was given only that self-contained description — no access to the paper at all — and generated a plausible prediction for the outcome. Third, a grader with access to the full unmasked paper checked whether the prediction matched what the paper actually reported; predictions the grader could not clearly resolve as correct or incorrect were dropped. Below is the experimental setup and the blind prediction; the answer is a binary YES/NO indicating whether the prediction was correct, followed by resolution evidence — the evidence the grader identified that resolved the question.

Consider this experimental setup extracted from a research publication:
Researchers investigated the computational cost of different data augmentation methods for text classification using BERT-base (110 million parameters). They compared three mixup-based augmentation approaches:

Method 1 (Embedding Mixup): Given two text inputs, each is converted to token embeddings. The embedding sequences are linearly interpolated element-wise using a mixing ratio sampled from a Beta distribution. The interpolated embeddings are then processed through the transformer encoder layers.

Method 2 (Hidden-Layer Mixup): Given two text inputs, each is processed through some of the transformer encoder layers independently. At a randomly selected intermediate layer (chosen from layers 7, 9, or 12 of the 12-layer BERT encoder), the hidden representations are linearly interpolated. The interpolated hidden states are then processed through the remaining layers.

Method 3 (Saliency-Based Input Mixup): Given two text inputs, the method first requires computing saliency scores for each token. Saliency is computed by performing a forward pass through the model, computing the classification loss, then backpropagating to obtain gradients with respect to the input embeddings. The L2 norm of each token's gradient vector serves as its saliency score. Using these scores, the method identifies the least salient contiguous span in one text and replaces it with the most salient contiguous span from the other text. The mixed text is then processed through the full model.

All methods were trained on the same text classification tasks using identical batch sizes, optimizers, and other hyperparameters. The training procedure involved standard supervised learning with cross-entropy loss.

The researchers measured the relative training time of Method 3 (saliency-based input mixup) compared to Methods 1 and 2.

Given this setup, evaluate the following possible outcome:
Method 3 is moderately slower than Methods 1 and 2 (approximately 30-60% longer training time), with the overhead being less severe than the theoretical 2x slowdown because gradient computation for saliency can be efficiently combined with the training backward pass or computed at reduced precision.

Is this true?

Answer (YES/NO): NO